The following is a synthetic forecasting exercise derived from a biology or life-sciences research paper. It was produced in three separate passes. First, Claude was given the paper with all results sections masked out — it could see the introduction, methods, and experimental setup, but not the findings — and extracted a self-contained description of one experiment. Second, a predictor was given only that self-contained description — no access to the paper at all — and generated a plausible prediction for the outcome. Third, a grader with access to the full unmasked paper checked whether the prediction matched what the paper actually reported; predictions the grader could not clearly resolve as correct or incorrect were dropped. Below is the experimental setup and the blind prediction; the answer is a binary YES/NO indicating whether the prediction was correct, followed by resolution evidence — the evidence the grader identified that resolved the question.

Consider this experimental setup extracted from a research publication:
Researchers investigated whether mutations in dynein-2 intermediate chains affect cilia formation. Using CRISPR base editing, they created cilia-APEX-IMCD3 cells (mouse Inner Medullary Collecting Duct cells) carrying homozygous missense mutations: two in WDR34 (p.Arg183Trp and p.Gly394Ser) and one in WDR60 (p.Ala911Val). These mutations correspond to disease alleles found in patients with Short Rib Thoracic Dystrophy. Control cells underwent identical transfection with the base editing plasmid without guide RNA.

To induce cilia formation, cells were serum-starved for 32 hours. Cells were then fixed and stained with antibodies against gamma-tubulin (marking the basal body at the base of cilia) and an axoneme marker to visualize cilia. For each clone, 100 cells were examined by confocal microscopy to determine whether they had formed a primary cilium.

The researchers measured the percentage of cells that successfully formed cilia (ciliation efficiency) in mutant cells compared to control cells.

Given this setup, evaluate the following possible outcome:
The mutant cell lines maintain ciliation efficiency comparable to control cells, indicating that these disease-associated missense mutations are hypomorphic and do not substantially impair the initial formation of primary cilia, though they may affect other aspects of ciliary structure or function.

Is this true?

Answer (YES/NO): YES